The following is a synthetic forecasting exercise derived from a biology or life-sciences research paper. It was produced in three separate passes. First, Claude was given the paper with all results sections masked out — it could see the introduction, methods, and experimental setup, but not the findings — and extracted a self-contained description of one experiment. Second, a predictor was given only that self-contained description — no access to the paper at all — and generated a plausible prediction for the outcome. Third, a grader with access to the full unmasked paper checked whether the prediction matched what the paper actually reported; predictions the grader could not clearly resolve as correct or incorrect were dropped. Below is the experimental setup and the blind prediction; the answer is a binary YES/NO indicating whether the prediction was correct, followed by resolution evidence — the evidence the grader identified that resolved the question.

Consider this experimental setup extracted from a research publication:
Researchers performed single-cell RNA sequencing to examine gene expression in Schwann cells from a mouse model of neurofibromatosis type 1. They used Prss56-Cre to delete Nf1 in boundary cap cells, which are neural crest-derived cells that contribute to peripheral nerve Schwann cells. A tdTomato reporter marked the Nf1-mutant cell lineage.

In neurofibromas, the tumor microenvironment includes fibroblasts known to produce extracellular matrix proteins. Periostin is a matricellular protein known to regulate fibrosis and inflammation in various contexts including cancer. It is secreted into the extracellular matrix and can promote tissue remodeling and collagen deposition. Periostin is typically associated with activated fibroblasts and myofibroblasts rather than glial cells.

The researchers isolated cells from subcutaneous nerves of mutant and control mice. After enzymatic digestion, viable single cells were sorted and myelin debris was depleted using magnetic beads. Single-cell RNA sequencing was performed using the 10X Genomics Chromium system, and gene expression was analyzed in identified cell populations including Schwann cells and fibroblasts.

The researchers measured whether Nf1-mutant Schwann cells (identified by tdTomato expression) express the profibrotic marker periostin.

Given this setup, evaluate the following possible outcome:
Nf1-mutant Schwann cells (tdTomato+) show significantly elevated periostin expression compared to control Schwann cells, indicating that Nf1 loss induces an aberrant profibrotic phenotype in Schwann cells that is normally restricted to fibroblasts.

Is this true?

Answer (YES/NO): YES